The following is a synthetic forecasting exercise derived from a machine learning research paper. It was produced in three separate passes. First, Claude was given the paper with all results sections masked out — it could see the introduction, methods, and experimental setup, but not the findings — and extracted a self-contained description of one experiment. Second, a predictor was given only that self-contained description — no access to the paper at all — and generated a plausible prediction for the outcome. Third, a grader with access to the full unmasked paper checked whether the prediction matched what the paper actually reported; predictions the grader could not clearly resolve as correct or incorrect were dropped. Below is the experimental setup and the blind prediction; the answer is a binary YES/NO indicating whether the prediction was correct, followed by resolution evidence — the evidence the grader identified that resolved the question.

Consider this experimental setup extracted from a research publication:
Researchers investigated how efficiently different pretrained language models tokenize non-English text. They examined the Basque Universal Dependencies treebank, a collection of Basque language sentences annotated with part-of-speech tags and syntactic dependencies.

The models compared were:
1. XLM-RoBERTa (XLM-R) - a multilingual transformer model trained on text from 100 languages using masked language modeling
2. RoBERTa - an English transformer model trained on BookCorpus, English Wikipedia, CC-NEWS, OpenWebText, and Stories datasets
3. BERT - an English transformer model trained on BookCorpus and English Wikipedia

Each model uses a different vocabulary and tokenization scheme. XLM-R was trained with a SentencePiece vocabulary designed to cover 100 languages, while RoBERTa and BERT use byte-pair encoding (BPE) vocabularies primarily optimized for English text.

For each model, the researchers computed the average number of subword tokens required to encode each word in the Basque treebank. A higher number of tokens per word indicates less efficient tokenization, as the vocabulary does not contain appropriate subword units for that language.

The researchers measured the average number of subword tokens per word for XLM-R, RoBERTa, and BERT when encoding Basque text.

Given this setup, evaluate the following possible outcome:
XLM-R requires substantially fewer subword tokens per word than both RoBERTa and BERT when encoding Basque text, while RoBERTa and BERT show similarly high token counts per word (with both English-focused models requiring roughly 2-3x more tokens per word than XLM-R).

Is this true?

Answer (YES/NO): NO